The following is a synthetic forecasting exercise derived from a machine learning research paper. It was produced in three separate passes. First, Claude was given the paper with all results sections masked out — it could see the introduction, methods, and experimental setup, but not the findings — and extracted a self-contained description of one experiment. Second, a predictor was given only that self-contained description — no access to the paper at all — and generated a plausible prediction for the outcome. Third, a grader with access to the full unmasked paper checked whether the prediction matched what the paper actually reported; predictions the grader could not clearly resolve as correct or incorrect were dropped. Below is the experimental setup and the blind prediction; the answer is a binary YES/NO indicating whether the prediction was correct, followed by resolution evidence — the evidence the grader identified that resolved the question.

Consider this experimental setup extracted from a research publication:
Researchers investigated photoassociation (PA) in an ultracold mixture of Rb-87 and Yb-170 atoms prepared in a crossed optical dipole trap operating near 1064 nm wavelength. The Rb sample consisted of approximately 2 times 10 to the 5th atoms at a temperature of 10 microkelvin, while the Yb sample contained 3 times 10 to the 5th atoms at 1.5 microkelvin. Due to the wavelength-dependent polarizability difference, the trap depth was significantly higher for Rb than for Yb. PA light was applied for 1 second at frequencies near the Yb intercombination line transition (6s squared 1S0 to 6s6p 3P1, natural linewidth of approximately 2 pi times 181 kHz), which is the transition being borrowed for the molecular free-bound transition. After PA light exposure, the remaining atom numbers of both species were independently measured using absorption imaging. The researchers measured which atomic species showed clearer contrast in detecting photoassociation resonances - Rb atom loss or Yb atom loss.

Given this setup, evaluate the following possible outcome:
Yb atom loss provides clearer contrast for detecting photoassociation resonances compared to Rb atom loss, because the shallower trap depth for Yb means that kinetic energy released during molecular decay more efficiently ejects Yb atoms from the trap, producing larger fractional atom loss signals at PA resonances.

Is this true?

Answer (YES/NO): YES